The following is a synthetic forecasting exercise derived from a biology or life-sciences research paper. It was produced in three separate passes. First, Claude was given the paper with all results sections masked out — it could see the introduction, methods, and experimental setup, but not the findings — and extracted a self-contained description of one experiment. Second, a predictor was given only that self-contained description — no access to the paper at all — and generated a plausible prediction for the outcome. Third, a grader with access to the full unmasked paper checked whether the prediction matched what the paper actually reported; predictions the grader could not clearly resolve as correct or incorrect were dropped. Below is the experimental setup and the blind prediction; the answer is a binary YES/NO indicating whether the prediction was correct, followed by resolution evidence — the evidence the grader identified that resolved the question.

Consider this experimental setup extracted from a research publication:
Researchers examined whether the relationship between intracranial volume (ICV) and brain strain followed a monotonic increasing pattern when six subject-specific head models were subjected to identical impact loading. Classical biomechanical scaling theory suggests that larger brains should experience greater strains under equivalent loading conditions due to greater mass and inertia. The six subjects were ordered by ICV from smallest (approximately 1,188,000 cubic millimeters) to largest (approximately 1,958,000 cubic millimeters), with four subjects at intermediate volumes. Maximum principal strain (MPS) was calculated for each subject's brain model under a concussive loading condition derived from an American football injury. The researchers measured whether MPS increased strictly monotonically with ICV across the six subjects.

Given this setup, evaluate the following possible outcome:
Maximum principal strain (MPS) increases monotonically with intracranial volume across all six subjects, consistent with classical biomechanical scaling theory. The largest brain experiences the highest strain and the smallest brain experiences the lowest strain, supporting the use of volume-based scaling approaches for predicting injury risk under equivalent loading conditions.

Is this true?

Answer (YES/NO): NO